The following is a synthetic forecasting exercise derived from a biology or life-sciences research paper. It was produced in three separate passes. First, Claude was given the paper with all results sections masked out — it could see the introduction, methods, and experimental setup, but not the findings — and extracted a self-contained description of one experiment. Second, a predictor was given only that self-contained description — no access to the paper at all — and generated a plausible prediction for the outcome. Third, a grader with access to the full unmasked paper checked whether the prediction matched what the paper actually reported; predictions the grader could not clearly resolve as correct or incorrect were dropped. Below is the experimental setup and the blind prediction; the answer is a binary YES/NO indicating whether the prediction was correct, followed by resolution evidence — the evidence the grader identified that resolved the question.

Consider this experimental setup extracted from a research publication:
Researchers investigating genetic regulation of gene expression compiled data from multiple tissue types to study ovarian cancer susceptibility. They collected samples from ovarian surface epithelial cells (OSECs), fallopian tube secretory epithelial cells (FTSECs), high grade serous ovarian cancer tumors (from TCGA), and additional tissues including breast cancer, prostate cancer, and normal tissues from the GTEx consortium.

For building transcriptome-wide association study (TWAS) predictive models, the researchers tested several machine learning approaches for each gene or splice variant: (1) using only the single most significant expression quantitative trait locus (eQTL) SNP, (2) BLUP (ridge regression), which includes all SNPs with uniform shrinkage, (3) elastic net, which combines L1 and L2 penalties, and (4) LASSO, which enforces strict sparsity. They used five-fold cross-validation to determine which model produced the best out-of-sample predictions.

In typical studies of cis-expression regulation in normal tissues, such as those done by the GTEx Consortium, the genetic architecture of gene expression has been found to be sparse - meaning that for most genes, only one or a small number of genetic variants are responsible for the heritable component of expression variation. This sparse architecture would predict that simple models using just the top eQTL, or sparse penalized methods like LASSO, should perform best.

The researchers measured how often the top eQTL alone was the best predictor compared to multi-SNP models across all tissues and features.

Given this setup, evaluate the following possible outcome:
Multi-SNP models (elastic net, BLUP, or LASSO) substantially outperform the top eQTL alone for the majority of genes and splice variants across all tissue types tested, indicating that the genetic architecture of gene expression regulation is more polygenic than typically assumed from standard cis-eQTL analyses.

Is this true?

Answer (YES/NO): YES